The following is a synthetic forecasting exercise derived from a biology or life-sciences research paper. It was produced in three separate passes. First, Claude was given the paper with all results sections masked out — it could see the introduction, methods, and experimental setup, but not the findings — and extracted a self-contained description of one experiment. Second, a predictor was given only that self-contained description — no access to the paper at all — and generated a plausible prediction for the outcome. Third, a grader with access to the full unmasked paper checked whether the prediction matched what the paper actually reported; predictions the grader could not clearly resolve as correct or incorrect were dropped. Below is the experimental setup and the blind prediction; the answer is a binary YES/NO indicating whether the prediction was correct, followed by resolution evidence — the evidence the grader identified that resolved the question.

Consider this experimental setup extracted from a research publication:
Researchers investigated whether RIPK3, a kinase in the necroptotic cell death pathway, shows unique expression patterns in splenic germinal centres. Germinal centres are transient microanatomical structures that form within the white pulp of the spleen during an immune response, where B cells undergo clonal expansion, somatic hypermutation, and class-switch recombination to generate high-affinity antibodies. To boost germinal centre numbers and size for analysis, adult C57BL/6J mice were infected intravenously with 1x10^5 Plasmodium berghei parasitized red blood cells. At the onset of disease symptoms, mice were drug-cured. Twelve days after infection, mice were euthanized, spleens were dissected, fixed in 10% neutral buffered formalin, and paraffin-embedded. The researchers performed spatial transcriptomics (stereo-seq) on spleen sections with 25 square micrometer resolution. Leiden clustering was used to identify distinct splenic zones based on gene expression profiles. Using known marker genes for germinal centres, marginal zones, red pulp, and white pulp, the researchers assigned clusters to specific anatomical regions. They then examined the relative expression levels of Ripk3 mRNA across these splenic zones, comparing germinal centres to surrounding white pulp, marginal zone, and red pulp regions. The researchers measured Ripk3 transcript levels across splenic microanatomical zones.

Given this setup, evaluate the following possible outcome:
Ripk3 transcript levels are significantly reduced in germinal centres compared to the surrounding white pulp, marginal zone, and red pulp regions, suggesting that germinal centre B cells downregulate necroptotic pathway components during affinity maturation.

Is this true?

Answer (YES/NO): NO